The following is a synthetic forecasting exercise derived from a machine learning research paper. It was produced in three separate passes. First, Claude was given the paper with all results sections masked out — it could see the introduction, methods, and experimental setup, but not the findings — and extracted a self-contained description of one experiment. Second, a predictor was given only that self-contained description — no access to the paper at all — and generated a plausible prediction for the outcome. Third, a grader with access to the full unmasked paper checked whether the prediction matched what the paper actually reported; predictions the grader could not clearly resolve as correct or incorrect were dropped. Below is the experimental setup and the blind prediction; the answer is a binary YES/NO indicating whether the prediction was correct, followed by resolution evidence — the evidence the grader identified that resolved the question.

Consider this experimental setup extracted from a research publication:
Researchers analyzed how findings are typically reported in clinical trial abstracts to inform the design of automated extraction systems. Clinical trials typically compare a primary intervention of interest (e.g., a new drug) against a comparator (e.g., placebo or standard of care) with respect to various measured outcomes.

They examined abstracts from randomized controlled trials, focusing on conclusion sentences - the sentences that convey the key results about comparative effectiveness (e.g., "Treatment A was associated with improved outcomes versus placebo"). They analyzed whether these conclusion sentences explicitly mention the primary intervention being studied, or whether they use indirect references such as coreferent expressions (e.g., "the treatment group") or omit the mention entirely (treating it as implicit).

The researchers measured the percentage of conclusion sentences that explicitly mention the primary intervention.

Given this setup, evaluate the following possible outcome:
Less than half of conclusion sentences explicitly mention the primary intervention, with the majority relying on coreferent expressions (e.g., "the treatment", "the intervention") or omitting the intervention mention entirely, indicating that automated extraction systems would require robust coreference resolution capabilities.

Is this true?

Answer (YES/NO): YES